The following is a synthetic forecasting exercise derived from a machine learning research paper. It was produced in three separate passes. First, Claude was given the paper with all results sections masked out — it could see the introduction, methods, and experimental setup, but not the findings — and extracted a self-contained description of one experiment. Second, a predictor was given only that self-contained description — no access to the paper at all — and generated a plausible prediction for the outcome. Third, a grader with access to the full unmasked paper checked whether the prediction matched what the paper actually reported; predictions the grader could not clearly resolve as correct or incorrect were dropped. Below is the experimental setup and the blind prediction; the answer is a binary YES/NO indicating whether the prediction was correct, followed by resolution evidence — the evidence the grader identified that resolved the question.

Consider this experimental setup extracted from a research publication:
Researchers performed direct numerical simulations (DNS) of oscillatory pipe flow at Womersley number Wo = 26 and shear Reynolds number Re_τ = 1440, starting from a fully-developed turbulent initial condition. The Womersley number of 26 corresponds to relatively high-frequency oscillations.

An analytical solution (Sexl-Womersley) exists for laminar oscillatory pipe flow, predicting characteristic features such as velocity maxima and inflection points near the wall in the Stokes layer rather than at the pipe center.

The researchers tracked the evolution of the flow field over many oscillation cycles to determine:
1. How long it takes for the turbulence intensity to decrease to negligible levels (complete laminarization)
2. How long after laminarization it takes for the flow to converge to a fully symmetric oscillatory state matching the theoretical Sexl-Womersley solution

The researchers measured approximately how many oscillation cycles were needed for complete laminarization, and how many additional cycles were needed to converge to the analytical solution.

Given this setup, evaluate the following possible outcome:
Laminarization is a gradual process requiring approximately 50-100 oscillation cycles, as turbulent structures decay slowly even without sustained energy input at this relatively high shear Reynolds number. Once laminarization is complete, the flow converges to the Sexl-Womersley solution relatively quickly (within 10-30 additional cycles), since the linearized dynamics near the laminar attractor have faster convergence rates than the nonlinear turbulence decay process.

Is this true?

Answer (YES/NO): NO